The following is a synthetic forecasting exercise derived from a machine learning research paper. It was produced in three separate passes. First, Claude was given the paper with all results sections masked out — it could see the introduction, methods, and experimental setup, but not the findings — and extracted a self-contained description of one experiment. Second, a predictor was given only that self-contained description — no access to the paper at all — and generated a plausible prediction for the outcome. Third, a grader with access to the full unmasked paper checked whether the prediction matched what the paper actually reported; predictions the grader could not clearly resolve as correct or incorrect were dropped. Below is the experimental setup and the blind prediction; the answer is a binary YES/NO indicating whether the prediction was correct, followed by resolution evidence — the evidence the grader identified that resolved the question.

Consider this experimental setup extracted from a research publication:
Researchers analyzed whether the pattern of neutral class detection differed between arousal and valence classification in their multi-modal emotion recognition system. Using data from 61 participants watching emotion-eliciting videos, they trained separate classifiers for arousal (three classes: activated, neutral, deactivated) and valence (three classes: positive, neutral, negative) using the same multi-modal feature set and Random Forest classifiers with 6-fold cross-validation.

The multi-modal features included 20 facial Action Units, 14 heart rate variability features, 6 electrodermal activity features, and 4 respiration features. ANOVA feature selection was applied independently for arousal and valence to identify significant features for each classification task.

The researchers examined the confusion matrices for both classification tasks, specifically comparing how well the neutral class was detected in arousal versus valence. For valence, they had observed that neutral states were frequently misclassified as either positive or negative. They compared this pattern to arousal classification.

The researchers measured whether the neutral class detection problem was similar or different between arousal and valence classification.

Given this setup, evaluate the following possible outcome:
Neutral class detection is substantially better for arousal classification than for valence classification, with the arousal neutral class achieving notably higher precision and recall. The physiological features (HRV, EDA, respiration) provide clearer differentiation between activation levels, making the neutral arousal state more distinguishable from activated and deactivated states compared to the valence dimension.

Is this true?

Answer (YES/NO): YES